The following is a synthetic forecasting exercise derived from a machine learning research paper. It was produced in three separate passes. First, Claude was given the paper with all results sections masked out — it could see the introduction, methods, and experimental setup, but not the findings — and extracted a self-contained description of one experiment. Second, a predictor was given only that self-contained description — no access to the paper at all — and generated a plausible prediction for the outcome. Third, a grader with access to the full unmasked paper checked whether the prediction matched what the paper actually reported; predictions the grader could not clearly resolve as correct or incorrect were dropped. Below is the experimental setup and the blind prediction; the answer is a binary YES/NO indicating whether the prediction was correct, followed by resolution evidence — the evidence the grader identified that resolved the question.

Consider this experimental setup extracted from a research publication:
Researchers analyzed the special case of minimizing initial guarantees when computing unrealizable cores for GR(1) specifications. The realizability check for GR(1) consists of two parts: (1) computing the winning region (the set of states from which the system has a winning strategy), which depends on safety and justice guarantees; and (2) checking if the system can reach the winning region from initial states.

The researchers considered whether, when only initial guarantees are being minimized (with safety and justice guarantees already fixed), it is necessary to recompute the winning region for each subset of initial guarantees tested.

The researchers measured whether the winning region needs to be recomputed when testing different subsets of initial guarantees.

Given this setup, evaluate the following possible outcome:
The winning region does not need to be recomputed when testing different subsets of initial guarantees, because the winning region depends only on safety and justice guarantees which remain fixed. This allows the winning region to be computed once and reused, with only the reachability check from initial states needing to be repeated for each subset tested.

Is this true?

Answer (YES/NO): YES